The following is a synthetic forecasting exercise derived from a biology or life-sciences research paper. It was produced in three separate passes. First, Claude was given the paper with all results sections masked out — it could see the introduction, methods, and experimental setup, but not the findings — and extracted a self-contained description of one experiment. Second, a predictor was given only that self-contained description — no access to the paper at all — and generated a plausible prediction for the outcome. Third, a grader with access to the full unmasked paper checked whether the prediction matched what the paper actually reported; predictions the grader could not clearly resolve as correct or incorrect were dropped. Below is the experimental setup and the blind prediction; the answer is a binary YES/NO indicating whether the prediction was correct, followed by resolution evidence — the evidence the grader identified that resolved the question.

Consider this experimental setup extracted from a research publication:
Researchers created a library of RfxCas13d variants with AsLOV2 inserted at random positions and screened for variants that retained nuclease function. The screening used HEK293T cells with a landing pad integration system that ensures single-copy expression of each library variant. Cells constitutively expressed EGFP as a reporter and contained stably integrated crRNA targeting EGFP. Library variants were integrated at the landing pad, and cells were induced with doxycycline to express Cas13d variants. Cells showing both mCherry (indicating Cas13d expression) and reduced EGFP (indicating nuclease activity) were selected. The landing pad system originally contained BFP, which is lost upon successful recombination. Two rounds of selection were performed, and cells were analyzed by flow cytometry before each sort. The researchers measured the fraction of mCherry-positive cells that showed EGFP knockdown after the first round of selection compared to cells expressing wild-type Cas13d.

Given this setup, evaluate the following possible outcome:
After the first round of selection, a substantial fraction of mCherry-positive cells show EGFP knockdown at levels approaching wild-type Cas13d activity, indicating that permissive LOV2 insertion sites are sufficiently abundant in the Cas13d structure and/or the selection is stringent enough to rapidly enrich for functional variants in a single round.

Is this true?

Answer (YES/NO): NO